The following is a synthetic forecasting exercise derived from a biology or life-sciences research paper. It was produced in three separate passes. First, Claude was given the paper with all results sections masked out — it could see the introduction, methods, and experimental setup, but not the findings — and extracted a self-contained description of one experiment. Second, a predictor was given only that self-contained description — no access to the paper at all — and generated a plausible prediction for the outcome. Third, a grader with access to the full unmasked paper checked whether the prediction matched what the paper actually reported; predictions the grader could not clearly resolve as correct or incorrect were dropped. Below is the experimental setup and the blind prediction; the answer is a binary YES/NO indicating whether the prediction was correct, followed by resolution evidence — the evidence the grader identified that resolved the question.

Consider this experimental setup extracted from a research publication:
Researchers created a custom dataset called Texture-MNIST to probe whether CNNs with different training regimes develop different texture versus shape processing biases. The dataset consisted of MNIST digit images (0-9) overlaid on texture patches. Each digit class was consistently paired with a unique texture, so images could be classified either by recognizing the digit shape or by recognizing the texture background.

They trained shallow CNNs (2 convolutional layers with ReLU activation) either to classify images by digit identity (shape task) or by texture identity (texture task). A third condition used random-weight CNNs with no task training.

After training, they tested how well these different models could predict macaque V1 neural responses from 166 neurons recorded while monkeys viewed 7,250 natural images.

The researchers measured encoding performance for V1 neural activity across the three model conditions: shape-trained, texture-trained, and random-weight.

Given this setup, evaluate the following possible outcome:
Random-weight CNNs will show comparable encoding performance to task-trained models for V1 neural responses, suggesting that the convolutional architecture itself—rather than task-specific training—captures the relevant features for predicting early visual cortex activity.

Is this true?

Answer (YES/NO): YES